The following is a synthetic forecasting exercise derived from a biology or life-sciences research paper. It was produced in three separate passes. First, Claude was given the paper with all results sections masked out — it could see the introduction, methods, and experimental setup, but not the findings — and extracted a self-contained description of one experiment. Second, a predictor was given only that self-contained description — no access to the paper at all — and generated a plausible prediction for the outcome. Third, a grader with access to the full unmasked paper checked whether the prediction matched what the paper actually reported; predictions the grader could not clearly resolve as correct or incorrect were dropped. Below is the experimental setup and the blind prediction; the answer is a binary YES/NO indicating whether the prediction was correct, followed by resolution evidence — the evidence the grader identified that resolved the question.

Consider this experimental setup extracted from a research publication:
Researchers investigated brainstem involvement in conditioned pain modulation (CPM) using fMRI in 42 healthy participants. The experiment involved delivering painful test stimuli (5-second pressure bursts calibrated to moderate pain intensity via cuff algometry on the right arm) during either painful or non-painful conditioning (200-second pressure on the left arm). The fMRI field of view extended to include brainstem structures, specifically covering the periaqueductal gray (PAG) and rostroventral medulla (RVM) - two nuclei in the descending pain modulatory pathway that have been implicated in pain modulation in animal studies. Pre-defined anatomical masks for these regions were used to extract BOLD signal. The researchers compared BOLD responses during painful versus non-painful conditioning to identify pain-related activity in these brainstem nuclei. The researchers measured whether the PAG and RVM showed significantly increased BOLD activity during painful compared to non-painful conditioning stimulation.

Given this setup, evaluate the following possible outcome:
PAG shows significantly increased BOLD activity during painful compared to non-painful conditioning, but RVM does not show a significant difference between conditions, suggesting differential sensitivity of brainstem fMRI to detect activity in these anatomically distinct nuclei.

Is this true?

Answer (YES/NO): NO